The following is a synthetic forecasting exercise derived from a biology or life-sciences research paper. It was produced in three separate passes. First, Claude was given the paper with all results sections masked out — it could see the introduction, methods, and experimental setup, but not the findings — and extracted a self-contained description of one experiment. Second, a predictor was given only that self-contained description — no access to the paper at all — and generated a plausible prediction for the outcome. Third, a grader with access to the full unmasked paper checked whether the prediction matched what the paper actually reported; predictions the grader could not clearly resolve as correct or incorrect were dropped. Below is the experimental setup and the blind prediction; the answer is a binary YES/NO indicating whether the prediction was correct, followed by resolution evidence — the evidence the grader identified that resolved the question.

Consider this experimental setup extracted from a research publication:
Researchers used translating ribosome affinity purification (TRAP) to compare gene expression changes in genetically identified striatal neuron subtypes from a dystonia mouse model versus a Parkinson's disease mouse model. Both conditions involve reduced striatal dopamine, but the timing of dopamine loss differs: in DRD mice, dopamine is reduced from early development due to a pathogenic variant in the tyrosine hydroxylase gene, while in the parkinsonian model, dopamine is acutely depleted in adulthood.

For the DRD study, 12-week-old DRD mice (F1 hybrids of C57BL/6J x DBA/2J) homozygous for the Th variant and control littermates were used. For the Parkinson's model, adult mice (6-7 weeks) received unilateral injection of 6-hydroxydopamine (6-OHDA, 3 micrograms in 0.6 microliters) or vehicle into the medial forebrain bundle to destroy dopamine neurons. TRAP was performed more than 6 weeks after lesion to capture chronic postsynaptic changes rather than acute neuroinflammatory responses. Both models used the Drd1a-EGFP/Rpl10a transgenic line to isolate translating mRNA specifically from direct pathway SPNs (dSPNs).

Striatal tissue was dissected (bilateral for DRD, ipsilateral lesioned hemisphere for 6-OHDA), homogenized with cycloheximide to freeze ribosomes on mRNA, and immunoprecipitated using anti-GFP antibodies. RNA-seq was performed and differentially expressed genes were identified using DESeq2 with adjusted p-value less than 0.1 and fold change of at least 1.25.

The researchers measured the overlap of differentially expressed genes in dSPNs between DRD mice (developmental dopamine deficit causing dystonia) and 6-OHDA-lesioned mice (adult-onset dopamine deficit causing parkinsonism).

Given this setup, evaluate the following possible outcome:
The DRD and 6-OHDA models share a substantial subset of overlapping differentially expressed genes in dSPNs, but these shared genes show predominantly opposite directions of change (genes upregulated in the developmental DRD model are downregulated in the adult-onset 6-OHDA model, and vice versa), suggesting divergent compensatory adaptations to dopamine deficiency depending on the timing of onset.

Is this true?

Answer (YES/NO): NO